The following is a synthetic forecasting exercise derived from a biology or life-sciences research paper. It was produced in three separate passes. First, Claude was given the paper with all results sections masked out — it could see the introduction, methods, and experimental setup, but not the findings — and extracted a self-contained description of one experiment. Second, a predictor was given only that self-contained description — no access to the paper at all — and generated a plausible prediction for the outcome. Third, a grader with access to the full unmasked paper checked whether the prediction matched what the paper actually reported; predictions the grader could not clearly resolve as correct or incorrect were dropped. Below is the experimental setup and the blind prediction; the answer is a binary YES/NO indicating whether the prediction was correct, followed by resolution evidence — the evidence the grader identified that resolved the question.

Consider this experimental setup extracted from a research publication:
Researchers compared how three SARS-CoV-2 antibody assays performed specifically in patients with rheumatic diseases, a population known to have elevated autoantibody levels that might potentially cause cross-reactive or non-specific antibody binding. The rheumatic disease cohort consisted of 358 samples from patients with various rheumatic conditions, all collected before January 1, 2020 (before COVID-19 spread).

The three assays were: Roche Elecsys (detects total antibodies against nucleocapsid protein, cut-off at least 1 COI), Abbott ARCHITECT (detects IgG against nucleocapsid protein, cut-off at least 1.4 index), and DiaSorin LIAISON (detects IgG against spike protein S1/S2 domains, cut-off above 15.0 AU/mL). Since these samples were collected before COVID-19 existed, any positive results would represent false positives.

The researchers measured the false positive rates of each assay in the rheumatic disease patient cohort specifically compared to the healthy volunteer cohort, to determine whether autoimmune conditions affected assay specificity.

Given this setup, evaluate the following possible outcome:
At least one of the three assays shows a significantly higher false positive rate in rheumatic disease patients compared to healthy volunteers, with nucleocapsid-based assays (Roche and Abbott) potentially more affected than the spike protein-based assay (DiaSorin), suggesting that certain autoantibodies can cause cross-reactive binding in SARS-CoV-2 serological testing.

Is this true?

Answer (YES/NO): NO